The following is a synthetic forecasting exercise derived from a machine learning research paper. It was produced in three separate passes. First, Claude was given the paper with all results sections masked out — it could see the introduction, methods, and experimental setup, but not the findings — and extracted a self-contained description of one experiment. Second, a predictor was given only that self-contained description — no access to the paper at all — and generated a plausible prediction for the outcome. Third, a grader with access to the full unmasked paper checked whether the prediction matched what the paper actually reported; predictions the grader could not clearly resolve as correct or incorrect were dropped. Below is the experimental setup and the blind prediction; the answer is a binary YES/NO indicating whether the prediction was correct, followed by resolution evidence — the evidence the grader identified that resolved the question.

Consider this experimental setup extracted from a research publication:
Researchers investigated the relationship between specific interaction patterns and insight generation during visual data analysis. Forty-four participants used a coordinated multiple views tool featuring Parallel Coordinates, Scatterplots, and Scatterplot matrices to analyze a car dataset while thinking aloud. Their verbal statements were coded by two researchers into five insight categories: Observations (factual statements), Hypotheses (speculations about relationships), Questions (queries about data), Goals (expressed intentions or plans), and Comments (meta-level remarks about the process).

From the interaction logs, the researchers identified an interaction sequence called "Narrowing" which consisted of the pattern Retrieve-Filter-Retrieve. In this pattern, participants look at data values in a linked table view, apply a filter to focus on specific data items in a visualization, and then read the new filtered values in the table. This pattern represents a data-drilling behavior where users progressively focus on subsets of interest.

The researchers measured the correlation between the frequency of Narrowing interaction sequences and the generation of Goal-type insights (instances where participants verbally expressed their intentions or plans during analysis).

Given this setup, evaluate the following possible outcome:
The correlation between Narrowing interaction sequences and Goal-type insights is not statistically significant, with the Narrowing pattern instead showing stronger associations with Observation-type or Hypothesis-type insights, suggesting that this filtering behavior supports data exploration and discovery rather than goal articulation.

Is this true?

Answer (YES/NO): YES